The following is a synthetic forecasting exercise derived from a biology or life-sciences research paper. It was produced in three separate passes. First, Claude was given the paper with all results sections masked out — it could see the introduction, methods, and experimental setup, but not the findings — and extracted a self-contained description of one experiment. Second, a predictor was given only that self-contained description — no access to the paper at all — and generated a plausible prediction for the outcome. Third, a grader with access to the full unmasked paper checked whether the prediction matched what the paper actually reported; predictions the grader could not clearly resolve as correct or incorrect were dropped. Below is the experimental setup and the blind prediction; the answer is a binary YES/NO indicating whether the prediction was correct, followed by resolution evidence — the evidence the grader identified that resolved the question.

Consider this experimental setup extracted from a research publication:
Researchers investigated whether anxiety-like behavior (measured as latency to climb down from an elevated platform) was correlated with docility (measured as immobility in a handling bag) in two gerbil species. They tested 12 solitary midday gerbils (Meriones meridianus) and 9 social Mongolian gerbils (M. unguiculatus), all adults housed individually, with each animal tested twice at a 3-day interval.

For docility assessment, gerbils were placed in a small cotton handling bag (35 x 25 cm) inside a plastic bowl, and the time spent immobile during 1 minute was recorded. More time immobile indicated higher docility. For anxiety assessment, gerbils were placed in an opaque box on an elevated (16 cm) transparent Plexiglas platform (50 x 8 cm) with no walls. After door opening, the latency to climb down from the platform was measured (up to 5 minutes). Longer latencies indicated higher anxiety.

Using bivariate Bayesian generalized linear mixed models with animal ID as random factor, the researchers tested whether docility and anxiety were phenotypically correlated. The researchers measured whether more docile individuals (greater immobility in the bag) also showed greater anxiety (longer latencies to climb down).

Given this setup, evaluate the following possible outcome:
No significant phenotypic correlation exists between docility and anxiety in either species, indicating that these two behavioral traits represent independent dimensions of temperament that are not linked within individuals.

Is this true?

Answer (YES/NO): YES